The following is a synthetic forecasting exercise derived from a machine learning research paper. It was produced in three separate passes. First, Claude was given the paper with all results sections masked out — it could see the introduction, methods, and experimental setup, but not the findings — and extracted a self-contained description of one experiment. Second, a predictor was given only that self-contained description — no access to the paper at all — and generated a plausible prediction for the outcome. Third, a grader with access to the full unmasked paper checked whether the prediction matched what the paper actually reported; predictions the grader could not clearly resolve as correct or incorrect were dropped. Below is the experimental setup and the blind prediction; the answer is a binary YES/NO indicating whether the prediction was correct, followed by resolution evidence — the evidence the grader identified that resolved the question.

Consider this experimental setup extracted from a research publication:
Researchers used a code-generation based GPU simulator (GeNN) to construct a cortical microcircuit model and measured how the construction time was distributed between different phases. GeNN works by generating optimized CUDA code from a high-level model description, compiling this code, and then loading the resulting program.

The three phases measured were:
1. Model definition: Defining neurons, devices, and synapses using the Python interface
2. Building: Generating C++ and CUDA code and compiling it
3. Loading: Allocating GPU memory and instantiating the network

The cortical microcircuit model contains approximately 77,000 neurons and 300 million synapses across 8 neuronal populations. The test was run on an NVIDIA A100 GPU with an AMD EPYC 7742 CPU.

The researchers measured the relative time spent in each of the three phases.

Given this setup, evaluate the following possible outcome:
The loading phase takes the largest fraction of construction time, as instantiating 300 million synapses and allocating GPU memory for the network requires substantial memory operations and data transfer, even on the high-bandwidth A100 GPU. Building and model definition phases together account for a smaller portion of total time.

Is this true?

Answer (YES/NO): NO